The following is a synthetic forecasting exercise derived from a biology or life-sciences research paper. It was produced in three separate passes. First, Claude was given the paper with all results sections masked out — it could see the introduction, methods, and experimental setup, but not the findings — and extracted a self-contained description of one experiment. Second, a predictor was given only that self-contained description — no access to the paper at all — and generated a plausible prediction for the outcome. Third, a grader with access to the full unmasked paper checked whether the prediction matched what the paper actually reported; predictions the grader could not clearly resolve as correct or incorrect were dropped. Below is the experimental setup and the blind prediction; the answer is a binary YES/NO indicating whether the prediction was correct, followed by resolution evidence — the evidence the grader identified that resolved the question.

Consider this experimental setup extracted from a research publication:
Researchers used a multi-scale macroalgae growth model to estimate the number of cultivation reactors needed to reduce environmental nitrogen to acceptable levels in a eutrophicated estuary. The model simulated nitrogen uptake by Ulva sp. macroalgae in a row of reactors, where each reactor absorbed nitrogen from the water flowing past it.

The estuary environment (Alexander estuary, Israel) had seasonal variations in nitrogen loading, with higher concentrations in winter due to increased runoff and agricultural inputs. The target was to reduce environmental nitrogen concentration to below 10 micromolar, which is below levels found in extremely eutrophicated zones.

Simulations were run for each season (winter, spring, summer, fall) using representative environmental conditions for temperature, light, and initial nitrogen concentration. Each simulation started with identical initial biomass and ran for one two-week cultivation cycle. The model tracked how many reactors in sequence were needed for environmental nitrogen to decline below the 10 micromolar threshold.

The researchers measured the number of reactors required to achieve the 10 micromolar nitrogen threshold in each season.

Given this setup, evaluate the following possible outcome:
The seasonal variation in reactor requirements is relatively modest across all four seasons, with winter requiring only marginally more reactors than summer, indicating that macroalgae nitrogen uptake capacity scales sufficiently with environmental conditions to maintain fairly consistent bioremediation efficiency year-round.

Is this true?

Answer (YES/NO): NO